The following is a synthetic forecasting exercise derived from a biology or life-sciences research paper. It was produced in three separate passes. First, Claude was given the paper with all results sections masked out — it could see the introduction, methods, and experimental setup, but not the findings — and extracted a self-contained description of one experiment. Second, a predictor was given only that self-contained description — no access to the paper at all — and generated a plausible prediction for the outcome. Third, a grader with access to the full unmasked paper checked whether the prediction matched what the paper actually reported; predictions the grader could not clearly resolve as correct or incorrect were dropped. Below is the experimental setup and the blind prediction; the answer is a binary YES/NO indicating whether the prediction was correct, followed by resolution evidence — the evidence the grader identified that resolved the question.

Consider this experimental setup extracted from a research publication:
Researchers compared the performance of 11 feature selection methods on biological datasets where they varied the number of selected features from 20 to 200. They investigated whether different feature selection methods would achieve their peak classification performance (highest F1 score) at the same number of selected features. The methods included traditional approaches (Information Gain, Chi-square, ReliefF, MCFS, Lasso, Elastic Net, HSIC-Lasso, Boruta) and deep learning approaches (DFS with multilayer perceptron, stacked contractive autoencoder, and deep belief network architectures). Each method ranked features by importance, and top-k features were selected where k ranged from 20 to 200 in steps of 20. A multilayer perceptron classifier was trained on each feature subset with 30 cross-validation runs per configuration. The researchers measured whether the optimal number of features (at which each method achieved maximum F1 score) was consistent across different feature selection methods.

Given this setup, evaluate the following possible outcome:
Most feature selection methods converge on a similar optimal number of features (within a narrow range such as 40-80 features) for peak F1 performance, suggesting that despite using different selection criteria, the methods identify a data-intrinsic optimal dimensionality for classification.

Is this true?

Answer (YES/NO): NO